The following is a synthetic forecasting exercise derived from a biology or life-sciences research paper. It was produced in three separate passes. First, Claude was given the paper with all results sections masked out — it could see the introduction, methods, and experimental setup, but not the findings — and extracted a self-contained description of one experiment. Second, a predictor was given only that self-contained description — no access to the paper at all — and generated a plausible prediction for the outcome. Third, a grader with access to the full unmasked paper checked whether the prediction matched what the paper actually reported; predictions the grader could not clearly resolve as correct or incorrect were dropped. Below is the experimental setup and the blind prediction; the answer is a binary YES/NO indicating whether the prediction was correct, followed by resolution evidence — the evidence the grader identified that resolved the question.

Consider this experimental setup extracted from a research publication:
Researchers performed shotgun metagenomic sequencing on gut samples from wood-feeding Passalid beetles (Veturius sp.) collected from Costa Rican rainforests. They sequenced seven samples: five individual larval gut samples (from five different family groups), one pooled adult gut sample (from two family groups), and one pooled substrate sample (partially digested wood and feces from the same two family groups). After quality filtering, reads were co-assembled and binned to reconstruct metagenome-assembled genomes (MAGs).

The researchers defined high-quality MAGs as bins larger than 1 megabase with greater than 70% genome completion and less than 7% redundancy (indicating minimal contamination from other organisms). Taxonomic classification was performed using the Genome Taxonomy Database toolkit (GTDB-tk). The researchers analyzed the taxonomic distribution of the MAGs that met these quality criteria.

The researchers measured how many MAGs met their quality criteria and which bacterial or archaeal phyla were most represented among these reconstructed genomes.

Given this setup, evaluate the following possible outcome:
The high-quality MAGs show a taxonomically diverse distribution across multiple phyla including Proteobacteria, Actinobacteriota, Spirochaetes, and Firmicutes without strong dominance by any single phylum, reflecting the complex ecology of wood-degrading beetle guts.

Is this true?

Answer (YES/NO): NO